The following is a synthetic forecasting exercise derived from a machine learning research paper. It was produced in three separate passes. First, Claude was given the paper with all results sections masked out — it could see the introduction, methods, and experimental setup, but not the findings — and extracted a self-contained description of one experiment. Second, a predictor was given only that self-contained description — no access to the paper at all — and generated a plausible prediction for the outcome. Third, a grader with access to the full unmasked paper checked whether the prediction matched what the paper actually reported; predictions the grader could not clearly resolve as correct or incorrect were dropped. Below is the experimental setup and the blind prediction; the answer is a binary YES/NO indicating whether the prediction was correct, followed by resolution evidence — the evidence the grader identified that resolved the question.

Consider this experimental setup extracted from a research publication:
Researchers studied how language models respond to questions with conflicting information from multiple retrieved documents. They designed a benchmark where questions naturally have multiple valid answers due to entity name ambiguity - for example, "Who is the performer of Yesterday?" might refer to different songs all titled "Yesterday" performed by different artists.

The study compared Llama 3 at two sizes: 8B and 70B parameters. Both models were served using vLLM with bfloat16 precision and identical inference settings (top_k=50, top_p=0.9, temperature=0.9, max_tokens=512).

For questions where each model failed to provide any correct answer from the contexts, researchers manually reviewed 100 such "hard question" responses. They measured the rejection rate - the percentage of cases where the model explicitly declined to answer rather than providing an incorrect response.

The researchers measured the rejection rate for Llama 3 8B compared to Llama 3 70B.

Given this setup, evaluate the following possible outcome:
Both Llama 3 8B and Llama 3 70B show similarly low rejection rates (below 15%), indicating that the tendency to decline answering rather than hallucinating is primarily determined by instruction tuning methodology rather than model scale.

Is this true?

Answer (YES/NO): NO